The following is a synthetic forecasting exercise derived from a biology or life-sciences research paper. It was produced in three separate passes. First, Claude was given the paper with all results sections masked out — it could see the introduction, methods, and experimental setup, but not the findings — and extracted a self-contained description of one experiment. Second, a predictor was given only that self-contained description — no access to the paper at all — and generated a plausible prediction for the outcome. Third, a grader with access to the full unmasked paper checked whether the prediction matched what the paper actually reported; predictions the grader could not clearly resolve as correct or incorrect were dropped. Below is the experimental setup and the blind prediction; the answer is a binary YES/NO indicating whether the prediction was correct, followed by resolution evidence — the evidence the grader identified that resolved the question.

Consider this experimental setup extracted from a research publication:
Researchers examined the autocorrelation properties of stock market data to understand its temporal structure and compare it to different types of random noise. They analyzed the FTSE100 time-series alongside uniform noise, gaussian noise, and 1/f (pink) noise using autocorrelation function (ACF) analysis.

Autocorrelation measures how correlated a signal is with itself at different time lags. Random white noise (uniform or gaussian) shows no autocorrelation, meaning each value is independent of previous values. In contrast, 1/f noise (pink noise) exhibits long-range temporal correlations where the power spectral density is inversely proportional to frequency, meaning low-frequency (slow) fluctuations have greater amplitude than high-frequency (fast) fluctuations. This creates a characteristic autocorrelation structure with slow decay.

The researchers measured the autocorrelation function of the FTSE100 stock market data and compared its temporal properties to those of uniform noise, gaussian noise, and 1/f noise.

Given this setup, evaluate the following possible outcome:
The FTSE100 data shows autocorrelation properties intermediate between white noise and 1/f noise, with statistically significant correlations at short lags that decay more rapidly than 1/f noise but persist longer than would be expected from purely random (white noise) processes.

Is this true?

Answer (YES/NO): NO